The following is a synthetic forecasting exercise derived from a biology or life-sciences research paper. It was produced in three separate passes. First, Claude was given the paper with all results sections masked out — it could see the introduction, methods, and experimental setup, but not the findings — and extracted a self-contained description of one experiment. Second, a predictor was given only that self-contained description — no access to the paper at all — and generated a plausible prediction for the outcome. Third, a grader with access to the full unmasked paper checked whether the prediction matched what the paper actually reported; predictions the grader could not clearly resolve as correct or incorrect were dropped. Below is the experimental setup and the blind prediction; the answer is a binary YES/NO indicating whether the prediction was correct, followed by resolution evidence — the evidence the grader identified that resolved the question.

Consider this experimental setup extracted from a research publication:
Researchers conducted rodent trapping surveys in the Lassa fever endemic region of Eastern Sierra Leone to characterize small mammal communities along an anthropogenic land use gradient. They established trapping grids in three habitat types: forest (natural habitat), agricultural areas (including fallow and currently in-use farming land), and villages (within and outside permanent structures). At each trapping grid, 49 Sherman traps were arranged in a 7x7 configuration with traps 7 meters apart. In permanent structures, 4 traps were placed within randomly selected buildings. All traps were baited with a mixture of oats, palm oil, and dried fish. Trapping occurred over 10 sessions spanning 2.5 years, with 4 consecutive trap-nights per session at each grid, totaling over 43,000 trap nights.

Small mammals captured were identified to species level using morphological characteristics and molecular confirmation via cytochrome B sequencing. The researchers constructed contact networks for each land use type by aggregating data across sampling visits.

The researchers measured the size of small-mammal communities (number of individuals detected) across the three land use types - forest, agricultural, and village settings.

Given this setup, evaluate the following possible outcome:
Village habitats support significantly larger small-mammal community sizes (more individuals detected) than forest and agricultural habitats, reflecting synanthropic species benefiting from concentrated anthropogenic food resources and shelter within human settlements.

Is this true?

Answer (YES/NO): NO